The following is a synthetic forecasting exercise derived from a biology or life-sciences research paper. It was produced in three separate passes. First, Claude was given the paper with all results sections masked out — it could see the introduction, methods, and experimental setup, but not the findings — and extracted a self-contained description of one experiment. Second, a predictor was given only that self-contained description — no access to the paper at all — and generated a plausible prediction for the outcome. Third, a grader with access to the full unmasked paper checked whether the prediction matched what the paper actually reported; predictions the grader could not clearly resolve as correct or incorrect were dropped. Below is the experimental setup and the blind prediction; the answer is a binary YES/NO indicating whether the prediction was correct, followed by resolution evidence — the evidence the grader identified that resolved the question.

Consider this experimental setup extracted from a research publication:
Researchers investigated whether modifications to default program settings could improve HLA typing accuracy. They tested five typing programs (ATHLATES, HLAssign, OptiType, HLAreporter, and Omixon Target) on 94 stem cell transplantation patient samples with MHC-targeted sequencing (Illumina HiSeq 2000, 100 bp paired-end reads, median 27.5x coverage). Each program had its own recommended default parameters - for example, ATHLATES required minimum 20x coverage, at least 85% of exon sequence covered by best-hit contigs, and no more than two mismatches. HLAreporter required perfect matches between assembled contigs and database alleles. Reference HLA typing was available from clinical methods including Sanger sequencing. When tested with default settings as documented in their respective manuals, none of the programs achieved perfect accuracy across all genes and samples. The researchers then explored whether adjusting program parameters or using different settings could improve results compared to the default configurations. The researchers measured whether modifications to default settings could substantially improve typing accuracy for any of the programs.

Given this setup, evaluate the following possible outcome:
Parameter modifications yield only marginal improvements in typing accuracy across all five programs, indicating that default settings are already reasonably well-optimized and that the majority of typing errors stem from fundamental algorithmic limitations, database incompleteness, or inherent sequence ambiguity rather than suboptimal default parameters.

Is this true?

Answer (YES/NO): NO